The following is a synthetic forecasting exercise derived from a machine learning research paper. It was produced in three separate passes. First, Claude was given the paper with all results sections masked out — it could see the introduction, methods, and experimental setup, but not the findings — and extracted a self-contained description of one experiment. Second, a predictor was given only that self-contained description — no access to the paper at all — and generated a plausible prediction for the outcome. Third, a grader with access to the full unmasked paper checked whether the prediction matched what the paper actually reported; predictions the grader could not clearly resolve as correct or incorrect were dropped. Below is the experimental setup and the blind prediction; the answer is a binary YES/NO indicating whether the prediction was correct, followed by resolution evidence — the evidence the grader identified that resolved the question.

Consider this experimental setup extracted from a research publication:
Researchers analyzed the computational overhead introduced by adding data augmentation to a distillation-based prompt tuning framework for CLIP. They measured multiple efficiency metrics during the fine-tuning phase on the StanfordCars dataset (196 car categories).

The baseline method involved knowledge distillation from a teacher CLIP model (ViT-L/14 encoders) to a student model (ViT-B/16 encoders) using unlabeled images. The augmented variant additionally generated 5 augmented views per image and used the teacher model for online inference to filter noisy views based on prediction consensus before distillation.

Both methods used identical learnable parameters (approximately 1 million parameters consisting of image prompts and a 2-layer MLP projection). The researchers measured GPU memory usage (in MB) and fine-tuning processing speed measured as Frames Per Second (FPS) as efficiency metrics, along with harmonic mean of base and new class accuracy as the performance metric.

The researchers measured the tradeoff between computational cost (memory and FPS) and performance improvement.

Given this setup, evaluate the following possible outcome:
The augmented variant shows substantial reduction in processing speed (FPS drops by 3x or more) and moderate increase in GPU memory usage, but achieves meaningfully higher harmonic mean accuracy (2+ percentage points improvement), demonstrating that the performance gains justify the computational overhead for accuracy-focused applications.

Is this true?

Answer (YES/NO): NO